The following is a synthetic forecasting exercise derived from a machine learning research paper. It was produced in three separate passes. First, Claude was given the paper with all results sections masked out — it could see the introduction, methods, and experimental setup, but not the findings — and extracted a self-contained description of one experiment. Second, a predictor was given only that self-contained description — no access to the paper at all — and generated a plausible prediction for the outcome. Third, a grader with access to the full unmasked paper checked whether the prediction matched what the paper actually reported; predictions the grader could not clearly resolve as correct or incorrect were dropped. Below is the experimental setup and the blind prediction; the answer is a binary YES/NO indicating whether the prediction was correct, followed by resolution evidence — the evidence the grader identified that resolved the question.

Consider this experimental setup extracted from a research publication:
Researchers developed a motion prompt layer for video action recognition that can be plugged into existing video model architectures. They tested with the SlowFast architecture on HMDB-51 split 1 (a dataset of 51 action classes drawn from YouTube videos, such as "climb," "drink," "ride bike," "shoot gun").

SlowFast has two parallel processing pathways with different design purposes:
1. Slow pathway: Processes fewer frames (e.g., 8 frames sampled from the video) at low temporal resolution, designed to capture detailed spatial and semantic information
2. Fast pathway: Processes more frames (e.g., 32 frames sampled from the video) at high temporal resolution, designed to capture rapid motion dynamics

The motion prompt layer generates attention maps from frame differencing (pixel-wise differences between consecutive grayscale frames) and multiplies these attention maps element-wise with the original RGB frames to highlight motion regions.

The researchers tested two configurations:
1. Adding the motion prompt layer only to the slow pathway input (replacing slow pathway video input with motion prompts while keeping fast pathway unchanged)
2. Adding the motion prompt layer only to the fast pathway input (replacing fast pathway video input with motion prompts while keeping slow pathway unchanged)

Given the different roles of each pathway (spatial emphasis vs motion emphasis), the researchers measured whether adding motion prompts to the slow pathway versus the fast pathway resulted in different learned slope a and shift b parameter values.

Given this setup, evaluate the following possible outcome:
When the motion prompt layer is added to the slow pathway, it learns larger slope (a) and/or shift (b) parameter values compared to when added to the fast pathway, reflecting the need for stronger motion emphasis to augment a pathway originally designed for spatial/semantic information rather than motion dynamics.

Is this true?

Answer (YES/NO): NO